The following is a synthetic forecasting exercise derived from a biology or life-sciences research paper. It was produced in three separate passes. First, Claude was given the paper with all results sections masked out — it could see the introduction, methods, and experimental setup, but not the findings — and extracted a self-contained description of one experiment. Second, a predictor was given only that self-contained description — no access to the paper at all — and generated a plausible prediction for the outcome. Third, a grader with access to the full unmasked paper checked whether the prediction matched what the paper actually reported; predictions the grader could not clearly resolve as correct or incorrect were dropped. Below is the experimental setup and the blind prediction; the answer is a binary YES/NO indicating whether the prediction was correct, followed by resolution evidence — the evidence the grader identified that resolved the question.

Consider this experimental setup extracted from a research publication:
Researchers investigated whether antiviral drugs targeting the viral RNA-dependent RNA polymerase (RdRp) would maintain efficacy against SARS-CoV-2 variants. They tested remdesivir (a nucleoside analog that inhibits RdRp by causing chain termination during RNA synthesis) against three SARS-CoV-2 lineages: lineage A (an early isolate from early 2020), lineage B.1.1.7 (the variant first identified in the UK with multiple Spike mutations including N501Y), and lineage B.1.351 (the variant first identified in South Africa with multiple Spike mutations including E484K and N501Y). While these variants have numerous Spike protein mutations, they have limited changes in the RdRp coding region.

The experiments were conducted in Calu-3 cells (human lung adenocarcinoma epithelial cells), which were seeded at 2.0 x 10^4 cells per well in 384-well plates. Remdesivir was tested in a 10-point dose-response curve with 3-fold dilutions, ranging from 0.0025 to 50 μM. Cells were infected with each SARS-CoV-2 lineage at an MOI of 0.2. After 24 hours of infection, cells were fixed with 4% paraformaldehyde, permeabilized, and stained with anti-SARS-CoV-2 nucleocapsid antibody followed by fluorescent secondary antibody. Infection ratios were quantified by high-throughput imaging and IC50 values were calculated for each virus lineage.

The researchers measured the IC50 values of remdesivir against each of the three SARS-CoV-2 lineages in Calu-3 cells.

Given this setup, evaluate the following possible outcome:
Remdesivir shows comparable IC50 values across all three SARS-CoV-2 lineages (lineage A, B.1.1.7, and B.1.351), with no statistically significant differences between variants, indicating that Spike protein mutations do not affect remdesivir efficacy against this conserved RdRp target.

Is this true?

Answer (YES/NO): YES